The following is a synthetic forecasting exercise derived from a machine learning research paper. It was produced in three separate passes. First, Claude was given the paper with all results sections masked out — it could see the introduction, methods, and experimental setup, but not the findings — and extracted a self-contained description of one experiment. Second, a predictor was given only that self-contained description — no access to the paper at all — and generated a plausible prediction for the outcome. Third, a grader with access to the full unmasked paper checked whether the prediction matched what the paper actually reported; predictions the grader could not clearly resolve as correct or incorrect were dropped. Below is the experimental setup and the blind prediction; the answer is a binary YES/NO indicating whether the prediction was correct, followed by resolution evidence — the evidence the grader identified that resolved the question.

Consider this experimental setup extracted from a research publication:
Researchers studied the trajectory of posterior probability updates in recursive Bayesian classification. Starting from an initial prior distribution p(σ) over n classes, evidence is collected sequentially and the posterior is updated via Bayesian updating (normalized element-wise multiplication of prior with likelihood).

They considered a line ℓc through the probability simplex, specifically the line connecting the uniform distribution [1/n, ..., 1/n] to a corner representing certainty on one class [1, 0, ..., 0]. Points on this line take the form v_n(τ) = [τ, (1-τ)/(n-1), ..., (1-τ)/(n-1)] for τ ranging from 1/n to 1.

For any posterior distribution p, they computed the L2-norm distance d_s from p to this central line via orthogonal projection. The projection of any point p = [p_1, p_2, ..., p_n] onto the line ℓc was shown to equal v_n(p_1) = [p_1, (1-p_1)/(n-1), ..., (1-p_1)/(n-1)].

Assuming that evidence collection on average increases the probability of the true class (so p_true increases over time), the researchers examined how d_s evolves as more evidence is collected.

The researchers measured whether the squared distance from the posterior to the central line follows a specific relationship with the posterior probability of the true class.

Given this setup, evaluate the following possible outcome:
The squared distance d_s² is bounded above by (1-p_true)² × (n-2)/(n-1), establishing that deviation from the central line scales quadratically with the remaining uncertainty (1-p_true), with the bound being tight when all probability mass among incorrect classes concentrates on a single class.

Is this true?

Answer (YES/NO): NO